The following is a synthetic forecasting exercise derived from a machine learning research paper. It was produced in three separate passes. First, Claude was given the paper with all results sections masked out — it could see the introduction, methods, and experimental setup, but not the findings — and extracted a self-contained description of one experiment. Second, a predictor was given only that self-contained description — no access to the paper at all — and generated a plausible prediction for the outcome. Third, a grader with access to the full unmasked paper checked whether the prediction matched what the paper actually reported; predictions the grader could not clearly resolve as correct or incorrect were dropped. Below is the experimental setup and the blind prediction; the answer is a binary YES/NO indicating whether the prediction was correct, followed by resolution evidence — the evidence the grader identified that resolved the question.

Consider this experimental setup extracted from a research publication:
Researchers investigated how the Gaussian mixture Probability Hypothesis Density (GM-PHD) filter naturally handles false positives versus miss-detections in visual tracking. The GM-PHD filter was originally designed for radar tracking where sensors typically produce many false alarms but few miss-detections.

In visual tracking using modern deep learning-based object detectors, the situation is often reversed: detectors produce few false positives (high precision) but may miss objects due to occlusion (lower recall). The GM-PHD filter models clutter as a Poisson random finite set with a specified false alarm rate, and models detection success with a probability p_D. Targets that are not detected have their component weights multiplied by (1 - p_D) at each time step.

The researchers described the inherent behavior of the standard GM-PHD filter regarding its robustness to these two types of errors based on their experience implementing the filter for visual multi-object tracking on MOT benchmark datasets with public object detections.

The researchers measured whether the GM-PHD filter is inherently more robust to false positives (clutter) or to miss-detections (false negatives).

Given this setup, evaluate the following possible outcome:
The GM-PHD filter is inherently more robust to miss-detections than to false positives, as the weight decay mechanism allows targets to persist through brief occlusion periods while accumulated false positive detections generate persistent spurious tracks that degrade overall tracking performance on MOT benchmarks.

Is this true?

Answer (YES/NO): NO